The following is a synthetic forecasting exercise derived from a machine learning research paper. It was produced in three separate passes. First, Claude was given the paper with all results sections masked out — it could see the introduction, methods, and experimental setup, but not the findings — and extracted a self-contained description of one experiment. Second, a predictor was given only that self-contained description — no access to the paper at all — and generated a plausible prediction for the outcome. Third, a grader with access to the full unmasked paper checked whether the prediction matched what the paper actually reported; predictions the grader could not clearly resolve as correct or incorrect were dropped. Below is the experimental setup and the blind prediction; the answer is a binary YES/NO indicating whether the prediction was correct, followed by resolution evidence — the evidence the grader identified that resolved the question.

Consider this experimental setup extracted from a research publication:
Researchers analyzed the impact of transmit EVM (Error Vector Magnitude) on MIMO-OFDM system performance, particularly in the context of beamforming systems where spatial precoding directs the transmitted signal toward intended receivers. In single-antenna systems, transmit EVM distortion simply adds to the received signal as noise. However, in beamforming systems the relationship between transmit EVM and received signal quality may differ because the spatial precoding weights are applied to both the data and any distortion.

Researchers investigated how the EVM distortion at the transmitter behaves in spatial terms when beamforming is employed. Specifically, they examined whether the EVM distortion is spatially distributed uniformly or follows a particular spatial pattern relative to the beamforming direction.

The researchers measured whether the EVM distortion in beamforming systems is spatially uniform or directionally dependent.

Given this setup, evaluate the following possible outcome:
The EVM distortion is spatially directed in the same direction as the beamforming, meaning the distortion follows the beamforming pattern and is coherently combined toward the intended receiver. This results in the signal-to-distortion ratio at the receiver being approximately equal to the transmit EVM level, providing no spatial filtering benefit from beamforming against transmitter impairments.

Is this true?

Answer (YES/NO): YES